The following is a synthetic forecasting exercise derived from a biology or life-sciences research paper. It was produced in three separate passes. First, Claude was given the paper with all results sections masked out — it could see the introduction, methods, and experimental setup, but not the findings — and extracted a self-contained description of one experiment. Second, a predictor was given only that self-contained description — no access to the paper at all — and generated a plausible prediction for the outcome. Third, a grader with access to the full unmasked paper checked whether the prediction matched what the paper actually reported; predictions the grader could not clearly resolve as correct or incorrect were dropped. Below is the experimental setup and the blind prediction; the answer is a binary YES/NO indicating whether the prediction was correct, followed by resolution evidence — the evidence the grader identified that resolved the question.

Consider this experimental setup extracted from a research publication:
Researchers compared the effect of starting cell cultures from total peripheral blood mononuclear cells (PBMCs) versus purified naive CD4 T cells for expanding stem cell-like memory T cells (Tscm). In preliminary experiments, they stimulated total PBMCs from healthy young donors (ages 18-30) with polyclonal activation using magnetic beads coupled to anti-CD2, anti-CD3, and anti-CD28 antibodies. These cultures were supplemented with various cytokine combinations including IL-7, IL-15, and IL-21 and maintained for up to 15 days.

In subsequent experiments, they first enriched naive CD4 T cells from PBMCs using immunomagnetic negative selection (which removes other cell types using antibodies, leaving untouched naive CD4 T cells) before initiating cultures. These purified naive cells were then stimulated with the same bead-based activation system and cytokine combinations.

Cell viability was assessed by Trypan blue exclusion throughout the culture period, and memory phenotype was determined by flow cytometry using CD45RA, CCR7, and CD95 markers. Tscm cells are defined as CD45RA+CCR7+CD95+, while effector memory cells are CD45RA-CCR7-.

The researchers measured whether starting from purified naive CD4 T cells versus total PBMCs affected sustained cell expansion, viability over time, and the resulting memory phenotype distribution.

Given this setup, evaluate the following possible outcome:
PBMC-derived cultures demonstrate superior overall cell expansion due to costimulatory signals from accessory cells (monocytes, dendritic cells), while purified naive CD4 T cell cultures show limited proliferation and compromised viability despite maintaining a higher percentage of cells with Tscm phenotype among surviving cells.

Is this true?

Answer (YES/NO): NO